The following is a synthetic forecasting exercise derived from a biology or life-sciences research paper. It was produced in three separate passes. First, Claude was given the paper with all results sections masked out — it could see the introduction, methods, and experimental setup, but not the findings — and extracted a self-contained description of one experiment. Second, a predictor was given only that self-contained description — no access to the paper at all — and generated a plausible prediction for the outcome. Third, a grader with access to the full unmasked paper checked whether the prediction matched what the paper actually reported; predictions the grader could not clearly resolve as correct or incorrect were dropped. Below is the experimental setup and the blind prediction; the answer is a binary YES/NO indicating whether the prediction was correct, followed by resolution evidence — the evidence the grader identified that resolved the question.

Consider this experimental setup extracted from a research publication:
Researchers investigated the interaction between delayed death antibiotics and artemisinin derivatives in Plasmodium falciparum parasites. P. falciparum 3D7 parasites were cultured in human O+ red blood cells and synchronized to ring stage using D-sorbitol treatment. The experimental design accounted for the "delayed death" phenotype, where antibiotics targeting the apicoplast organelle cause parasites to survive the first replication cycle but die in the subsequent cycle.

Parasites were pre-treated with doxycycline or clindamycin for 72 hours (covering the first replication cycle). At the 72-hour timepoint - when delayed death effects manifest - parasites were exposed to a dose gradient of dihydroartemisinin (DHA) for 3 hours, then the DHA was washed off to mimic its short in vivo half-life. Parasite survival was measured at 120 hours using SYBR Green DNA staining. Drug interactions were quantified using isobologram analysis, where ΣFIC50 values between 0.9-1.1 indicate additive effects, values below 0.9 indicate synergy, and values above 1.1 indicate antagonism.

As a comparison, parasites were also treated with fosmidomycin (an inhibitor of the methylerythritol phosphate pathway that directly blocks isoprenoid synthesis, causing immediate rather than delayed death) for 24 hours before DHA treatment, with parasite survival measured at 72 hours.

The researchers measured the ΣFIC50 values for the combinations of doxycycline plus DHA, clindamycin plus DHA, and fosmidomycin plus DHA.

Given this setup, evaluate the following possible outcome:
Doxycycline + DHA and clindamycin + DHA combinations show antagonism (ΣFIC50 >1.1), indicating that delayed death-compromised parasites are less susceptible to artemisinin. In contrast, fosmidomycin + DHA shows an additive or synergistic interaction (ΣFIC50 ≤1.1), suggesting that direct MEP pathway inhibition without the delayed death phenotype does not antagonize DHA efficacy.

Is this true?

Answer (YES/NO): NO